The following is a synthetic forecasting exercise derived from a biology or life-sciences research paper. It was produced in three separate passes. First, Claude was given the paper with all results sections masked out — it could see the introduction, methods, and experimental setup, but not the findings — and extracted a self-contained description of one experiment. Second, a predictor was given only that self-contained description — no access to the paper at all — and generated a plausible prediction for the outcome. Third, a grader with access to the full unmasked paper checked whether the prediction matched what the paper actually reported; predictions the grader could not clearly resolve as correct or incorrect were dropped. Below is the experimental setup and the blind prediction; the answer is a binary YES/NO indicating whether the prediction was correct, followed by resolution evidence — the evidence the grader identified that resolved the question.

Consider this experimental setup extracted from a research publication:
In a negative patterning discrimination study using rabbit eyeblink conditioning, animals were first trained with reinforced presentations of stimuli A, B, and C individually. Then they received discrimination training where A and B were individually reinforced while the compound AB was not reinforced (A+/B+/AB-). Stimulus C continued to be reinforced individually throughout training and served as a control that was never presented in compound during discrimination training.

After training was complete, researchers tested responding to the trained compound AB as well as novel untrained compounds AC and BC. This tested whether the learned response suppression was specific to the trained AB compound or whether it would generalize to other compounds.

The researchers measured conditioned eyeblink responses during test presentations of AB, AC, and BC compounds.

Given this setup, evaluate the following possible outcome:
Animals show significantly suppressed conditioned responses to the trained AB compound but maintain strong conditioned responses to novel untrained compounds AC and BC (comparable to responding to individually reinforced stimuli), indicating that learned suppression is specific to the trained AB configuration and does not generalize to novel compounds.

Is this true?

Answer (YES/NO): YES